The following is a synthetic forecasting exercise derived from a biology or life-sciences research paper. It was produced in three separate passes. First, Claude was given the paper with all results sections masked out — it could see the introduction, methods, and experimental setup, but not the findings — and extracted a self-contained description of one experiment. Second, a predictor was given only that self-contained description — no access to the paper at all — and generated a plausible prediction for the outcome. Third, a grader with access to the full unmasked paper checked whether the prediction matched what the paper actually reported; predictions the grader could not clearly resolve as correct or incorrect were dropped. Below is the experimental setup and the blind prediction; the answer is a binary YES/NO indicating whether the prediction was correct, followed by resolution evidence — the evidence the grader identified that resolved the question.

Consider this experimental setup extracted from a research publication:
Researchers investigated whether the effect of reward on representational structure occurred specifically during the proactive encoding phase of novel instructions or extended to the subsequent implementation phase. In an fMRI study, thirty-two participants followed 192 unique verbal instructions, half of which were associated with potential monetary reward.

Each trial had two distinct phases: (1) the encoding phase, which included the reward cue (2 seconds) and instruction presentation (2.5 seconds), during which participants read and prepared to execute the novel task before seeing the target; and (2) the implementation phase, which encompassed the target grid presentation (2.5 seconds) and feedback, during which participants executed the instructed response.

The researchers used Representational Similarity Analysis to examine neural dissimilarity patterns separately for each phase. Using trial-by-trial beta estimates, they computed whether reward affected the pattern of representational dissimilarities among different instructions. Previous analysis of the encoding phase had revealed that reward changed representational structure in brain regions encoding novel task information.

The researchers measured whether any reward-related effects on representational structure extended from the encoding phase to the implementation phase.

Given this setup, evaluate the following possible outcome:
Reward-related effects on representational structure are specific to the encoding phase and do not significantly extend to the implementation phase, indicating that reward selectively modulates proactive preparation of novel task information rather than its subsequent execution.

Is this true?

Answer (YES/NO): YES